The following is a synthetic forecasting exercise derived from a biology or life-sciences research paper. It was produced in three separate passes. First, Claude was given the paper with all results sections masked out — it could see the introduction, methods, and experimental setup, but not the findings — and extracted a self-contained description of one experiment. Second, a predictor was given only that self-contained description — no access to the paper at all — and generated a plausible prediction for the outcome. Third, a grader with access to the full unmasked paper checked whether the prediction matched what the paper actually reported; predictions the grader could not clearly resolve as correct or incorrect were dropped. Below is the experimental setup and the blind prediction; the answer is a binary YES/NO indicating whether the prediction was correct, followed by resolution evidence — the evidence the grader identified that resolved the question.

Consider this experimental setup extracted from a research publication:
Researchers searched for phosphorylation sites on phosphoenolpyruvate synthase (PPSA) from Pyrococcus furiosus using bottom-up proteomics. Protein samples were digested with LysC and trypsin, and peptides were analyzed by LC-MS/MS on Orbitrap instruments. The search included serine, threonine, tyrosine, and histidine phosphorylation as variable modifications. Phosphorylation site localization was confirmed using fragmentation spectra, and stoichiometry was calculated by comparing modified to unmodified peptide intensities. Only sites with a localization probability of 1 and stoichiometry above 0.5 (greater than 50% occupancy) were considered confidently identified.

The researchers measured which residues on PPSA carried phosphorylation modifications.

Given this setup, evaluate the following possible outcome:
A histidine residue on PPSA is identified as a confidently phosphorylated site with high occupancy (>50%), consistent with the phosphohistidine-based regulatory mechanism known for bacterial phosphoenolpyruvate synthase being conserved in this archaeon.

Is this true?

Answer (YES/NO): NO